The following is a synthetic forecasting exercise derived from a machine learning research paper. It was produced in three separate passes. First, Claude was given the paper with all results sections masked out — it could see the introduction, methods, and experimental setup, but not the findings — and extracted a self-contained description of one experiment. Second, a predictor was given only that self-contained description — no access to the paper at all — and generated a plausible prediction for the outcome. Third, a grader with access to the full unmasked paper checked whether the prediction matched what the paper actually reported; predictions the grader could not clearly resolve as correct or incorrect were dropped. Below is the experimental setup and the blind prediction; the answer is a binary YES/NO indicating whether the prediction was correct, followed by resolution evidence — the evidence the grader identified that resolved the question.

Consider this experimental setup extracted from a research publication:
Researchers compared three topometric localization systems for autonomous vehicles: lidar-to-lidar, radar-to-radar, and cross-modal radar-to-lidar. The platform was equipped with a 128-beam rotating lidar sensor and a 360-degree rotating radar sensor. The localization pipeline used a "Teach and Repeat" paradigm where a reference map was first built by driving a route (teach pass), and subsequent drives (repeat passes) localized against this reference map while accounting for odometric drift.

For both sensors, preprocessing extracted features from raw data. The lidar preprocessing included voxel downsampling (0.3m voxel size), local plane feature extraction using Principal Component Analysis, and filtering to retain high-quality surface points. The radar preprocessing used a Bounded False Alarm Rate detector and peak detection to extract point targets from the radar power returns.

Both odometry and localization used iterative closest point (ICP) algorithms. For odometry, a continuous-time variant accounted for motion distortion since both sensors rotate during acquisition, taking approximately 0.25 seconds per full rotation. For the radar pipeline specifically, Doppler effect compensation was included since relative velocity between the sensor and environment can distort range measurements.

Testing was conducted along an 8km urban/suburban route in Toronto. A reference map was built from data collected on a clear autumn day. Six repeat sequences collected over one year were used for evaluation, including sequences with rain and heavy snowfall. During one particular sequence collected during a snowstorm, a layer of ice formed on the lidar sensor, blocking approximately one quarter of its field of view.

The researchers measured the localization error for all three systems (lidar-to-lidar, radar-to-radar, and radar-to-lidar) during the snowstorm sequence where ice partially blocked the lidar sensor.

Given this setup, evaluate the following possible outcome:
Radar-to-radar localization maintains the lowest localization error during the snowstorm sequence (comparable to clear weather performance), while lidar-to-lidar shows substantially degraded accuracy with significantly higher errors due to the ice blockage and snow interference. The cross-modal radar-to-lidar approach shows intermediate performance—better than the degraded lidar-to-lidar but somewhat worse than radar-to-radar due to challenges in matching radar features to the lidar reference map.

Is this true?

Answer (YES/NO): NO